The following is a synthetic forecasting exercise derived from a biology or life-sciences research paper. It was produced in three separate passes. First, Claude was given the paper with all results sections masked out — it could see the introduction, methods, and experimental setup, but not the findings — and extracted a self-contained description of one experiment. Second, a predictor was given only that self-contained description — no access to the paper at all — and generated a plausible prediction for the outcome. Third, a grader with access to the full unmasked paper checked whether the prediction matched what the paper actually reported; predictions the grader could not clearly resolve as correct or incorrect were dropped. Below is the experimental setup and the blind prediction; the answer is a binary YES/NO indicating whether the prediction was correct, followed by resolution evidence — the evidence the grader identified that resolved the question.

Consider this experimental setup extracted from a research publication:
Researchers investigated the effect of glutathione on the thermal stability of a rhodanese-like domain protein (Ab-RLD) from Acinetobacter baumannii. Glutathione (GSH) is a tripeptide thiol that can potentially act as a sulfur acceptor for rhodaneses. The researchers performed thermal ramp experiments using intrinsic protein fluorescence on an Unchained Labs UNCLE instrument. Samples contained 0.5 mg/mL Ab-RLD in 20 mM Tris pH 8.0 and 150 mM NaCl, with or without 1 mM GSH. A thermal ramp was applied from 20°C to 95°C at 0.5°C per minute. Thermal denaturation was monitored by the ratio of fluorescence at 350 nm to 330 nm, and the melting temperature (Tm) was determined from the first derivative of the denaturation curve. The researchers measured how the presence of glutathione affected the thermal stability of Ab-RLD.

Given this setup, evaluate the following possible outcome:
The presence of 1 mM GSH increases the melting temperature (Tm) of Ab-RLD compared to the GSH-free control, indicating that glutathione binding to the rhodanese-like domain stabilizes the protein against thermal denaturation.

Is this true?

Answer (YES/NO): YES